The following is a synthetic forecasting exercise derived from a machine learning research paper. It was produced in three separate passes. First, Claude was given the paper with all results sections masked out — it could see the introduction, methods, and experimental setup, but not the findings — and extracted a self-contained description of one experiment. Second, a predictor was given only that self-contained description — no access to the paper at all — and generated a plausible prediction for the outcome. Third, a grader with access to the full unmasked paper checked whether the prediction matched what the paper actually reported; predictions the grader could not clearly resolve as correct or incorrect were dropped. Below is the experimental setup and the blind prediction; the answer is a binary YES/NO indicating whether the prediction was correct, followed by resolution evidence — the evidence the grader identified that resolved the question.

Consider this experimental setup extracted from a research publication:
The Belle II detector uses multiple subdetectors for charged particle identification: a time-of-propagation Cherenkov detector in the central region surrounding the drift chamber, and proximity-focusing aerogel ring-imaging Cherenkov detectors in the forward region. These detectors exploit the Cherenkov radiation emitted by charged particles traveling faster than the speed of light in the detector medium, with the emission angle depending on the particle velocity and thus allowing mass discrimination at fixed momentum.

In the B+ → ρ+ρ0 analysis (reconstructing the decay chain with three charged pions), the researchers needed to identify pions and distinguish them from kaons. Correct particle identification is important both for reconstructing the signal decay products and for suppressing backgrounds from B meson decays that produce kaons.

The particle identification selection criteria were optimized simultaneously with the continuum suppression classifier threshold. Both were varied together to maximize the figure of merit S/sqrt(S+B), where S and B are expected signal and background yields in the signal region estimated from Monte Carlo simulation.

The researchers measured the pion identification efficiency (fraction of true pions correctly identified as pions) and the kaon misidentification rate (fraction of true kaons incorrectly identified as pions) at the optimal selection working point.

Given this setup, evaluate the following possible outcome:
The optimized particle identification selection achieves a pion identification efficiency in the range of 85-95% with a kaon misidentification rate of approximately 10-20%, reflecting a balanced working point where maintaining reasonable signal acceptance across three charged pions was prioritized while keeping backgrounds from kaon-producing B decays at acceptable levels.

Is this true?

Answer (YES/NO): NO